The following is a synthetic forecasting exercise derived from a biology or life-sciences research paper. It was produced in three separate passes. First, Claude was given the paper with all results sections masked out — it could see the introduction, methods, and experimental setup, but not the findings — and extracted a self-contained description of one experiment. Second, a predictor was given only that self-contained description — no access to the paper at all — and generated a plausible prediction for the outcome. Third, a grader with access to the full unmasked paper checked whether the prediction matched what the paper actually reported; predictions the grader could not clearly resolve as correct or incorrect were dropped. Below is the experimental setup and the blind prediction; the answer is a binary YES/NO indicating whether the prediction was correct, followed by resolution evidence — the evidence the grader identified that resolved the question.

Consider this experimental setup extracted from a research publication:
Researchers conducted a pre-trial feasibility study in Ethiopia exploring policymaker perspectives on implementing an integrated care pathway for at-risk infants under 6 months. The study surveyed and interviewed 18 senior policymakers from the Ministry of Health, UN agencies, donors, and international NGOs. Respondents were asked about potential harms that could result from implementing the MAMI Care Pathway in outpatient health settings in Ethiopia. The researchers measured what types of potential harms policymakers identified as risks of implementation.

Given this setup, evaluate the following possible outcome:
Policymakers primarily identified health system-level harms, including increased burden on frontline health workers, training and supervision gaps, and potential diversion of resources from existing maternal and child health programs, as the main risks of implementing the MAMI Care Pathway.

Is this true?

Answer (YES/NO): NO